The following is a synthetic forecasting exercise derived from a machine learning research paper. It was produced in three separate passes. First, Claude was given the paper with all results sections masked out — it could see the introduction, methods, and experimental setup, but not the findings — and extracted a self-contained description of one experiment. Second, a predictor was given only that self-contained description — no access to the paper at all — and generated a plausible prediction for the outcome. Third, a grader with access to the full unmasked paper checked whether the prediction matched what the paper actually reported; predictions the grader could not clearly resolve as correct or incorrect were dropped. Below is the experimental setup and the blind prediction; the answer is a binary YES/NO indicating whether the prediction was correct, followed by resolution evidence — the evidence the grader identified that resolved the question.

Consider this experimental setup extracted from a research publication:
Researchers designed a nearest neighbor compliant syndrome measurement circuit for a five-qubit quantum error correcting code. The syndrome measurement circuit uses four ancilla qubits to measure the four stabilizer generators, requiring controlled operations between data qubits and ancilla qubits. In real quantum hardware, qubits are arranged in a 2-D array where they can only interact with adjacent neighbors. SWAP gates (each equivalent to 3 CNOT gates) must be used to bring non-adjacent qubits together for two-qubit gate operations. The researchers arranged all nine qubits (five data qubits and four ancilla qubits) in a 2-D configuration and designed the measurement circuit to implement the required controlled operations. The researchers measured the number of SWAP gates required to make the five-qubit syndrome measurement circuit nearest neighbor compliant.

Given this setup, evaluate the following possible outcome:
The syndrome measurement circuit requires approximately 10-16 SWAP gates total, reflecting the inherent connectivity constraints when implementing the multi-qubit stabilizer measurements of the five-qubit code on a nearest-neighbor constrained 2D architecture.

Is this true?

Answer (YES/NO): NO